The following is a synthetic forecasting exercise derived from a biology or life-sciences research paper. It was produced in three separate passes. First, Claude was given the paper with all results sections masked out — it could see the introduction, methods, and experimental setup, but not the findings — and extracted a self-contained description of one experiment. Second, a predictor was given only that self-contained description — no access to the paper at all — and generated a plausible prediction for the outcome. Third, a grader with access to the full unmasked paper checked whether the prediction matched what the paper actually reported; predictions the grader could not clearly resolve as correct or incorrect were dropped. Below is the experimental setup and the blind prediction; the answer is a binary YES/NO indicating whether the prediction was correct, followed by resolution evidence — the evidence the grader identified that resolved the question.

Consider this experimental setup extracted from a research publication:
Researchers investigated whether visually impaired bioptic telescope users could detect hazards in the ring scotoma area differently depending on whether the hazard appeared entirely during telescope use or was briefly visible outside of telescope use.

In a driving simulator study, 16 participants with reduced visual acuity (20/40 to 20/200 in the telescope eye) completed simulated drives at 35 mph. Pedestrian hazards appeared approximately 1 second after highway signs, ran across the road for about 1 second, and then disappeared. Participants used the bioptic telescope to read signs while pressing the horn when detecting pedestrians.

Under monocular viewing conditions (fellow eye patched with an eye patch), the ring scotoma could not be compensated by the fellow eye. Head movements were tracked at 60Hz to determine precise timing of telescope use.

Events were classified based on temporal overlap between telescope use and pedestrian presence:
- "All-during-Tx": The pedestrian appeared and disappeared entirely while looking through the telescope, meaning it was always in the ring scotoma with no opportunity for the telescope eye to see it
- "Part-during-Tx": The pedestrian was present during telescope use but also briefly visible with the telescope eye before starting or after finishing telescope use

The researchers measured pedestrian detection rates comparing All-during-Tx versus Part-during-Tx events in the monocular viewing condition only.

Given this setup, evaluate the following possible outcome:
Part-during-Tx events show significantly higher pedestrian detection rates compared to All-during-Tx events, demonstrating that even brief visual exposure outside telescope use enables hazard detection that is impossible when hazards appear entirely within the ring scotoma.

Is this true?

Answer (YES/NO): YES